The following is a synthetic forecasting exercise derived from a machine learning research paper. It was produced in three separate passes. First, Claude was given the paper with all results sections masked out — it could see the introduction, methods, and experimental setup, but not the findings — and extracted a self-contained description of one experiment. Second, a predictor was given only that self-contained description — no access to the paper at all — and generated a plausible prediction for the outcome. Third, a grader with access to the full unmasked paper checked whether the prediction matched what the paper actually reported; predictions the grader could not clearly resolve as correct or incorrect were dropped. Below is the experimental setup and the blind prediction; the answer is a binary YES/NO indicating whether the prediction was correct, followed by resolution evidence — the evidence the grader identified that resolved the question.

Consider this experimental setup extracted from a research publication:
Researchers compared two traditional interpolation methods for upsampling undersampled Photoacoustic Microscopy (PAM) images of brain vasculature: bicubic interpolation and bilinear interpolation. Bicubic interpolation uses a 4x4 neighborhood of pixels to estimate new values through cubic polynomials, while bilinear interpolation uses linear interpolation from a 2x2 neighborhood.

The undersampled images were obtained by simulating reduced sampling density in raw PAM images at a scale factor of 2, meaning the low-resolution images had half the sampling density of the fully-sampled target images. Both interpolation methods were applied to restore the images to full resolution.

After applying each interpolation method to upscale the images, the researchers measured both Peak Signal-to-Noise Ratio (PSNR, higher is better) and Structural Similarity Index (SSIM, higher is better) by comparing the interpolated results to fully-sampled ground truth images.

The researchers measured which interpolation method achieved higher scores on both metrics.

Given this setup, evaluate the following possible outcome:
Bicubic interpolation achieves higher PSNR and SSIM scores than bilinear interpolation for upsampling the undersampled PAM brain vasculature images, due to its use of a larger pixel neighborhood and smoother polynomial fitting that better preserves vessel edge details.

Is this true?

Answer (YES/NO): NO